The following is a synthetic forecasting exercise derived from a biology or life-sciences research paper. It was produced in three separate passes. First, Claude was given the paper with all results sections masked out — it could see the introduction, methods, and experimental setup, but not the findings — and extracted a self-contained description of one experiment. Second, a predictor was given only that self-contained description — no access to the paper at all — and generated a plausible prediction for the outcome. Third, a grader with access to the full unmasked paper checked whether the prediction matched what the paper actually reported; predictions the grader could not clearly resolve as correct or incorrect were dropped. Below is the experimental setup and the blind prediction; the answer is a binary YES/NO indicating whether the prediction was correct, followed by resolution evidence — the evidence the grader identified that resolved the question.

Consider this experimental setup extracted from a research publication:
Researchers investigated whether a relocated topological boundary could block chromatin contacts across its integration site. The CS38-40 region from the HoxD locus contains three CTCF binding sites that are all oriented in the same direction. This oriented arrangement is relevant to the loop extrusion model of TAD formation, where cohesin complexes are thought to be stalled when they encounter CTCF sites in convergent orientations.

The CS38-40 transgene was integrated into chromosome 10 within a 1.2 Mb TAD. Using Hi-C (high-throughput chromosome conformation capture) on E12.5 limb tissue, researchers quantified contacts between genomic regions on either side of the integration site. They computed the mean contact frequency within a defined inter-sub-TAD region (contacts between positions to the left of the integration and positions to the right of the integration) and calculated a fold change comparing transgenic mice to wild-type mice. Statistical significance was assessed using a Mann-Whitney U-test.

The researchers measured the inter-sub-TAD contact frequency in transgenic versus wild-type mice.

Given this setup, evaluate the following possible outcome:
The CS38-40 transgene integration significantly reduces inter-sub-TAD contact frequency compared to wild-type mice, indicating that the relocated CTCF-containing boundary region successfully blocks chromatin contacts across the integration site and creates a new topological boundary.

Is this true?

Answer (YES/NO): YES